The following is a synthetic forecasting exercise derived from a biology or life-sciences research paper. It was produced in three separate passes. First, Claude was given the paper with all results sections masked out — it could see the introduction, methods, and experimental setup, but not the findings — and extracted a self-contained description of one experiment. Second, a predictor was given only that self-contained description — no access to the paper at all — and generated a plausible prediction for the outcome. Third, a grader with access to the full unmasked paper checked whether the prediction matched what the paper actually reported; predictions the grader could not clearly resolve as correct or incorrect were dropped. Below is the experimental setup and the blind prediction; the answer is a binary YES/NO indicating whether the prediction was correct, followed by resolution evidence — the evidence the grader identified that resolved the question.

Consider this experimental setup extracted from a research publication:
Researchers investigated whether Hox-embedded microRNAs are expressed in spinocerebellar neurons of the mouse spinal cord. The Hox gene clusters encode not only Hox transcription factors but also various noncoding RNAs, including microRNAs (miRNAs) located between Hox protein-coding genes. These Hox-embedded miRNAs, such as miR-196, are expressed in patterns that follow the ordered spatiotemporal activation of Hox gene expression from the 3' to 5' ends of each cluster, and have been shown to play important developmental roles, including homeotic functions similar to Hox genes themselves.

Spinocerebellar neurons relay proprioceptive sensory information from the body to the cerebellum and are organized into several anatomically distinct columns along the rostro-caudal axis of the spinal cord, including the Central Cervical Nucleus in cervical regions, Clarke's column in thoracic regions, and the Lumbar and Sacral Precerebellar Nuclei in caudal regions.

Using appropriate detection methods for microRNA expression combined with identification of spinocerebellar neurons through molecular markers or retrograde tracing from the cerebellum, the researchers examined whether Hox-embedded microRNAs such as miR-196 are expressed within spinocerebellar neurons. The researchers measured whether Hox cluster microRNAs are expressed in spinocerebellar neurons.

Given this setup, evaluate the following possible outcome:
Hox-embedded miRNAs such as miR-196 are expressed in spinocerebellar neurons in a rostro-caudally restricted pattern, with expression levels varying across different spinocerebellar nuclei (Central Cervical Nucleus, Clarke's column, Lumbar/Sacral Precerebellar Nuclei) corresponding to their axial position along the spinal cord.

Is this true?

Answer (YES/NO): NO